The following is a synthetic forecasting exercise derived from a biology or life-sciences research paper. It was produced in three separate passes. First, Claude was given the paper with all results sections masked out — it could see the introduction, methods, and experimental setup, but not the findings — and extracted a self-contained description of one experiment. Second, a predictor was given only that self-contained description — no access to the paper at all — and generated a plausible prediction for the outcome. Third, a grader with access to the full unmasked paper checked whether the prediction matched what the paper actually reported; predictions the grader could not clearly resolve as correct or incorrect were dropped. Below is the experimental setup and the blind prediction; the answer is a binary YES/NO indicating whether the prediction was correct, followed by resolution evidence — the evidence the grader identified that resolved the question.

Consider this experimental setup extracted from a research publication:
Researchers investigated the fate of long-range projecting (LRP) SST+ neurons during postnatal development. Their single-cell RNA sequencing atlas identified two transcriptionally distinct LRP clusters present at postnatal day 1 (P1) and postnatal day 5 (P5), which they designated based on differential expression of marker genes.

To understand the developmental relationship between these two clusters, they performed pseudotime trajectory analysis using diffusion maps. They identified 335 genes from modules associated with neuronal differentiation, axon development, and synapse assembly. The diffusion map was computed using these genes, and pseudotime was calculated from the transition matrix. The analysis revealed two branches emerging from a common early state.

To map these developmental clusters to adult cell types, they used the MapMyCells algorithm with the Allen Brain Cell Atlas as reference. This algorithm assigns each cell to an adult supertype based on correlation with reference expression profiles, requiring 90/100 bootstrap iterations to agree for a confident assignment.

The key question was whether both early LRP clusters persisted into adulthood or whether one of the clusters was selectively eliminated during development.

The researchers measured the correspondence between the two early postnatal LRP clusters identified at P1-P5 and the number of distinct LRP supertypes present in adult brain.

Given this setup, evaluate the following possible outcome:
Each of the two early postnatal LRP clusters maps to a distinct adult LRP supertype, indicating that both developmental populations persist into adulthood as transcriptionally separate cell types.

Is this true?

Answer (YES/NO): NO